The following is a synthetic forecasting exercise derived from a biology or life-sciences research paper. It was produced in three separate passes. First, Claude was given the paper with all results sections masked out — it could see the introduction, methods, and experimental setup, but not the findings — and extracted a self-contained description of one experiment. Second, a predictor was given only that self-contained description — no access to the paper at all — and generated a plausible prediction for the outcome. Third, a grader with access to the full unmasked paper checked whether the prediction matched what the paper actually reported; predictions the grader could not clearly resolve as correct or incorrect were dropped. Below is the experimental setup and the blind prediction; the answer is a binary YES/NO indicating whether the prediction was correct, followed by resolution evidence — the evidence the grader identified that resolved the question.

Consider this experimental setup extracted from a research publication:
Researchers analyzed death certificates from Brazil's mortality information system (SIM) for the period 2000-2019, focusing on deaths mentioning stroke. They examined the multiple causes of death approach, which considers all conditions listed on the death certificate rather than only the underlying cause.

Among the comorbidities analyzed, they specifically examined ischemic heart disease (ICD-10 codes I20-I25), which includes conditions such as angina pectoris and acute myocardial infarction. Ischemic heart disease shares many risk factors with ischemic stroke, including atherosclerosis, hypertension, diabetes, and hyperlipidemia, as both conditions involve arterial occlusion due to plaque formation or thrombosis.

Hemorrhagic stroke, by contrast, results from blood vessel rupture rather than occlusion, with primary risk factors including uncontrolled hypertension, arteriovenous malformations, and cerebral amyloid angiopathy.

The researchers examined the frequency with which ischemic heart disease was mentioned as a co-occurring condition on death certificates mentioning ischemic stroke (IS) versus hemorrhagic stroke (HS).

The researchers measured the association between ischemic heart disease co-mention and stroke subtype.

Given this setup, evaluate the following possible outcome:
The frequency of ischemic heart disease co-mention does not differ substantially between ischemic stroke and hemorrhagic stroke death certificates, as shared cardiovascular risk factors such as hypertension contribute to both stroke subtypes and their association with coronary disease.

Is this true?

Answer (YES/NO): NO